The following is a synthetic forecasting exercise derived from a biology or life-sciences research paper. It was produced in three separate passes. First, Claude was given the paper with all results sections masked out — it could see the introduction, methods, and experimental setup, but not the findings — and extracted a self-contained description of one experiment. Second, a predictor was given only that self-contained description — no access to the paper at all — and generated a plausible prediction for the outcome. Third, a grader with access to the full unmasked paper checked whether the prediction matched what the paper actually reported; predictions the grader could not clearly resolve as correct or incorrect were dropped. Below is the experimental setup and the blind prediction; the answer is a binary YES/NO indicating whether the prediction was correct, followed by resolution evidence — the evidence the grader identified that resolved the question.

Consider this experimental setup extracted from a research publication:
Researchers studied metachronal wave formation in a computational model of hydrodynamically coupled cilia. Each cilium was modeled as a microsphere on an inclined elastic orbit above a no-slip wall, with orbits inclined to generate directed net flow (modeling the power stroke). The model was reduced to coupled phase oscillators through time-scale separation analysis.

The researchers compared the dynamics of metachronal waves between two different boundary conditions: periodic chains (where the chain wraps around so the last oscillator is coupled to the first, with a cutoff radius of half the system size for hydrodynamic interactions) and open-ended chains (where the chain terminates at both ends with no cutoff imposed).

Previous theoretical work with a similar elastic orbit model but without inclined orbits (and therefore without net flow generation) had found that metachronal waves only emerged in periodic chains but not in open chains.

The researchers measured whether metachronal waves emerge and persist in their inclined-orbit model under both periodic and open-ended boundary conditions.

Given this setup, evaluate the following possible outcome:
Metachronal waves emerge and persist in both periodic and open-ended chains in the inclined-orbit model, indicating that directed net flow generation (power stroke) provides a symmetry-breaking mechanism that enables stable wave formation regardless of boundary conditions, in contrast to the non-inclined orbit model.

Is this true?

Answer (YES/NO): YES